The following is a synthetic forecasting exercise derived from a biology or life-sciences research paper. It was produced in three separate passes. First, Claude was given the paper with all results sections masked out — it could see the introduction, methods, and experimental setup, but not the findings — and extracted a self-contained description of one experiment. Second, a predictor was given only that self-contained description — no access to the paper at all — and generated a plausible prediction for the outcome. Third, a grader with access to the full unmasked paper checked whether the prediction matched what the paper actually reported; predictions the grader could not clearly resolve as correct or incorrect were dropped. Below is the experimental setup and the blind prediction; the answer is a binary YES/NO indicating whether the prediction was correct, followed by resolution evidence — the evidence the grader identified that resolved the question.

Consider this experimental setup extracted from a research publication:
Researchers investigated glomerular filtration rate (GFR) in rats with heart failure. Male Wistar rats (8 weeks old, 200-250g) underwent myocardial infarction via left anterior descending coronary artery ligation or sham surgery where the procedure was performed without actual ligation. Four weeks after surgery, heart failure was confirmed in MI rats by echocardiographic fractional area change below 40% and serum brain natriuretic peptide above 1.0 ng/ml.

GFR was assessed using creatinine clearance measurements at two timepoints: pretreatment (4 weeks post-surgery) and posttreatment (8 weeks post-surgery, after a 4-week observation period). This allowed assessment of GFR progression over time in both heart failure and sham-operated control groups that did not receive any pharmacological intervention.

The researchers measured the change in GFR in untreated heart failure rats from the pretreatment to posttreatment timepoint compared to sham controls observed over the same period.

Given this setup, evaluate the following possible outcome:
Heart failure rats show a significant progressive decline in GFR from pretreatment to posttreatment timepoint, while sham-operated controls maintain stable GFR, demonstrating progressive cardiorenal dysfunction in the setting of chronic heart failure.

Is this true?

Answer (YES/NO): YES